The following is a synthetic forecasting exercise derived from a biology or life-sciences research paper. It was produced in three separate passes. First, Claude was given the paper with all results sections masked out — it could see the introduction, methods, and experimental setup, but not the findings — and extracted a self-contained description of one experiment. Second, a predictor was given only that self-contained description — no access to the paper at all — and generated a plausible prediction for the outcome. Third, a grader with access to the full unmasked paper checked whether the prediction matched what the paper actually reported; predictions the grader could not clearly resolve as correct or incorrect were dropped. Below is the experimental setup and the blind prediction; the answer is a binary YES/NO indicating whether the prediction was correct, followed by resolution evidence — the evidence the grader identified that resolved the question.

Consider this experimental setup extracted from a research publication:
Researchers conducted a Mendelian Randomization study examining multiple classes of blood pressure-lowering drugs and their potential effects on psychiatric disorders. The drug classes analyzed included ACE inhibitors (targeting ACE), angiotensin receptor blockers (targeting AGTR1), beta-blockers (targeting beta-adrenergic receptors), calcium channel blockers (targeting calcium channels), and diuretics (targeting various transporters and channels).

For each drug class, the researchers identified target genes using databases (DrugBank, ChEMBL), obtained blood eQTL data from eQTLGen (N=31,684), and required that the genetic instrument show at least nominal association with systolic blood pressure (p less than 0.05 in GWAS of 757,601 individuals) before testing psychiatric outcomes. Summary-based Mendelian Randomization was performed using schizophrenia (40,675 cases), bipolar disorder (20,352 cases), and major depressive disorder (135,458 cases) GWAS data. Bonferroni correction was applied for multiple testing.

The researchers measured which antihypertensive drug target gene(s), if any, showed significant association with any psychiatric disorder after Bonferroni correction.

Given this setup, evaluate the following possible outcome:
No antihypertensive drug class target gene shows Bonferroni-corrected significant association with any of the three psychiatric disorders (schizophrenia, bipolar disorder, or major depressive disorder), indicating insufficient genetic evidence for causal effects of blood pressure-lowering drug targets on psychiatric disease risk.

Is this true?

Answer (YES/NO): NO